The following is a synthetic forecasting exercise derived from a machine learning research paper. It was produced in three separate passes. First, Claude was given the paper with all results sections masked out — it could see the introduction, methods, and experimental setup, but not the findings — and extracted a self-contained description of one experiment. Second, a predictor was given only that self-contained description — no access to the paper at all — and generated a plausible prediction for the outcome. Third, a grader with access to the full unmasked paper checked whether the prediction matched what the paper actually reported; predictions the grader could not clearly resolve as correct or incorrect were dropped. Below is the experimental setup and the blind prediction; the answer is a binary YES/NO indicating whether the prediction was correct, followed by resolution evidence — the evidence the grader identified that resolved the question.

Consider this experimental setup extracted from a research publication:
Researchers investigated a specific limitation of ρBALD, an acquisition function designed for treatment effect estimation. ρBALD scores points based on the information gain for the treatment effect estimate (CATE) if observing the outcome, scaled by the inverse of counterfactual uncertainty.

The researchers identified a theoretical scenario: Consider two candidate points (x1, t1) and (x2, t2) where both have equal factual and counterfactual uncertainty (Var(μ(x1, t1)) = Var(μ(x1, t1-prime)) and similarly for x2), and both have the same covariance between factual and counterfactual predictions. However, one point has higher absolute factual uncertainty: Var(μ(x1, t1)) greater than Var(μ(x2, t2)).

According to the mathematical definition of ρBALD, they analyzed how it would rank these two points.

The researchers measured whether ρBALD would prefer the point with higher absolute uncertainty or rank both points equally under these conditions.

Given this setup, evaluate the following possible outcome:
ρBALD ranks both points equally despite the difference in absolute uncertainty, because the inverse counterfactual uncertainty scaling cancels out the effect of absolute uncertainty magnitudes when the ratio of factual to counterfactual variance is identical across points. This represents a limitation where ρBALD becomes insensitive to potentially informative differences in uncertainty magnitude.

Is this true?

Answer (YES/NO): YES